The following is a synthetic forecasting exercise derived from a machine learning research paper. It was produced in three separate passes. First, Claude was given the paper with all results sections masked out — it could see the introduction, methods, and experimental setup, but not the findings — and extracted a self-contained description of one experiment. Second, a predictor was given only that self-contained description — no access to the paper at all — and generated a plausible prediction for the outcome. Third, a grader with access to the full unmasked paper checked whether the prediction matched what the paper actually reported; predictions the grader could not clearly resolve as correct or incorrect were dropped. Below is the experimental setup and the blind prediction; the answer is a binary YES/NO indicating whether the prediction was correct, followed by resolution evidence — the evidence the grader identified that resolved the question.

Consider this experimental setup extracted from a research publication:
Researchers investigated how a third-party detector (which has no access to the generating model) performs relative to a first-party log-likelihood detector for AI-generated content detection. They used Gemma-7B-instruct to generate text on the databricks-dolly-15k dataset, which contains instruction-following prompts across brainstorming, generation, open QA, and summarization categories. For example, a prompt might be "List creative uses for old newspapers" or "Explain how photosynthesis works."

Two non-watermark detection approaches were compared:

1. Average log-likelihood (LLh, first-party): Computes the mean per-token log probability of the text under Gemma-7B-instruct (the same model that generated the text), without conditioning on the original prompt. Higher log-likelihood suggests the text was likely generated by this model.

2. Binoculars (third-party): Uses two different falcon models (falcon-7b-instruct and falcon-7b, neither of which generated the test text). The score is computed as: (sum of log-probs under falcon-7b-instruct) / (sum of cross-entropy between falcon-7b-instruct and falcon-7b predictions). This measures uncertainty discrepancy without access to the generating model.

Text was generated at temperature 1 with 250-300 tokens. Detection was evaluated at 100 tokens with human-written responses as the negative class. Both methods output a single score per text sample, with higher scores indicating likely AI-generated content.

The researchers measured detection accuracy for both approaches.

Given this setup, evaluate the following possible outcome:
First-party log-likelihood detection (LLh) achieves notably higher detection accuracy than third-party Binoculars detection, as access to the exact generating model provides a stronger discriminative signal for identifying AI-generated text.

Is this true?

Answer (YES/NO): NO